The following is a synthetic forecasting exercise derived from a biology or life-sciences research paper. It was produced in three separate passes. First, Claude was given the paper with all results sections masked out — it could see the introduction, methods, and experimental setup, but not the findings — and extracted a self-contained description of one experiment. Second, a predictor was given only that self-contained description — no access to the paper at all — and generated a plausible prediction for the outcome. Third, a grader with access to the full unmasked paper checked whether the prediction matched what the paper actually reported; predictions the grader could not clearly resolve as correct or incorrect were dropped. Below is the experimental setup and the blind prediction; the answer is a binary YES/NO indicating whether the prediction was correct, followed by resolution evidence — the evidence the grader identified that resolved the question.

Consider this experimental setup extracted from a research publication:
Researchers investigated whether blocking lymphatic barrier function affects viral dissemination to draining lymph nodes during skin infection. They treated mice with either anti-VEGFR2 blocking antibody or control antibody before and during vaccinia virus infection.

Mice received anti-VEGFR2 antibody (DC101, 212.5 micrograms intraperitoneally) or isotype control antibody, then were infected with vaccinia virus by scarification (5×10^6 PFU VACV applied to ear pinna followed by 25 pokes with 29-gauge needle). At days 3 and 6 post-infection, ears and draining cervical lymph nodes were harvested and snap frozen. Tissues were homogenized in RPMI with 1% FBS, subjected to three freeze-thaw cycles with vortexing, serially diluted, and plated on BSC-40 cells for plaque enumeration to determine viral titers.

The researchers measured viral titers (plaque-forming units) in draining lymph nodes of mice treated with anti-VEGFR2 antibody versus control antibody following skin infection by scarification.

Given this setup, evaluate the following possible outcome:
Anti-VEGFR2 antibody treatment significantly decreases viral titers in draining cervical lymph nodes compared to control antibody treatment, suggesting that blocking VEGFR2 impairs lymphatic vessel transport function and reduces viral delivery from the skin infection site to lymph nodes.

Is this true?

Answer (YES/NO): NO